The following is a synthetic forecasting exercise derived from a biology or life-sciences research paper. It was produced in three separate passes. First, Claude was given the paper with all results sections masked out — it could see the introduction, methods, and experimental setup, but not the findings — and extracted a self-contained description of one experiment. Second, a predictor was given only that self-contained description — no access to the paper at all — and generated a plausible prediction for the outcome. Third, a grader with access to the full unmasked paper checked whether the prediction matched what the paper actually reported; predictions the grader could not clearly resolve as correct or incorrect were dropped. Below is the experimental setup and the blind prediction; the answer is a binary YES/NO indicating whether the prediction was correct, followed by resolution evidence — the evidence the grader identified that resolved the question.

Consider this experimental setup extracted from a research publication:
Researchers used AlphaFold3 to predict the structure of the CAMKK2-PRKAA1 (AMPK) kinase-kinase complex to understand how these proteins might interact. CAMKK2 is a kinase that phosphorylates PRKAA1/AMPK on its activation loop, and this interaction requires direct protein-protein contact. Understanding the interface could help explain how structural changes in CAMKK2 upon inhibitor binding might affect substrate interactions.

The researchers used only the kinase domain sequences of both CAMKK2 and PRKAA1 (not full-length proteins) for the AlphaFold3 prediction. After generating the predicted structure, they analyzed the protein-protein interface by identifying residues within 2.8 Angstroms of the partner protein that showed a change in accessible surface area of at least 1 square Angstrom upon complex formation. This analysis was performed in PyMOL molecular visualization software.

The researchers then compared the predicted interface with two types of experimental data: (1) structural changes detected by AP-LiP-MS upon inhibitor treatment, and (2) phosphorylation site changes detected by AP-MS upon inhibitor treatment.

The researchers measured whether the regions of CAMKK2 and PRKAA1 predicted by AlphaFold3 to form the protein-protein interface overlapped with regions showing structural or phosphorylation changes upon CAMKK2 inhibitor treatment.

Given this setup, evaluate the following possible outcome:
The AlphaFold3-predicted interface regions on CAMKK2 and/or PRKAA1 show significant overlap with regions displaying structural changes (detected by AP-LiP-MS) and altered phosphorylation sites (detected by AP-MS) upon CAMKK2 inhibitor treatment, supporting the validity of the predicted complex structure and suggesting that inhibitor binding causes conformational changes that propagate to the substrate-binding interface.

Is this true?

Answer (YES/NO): NO